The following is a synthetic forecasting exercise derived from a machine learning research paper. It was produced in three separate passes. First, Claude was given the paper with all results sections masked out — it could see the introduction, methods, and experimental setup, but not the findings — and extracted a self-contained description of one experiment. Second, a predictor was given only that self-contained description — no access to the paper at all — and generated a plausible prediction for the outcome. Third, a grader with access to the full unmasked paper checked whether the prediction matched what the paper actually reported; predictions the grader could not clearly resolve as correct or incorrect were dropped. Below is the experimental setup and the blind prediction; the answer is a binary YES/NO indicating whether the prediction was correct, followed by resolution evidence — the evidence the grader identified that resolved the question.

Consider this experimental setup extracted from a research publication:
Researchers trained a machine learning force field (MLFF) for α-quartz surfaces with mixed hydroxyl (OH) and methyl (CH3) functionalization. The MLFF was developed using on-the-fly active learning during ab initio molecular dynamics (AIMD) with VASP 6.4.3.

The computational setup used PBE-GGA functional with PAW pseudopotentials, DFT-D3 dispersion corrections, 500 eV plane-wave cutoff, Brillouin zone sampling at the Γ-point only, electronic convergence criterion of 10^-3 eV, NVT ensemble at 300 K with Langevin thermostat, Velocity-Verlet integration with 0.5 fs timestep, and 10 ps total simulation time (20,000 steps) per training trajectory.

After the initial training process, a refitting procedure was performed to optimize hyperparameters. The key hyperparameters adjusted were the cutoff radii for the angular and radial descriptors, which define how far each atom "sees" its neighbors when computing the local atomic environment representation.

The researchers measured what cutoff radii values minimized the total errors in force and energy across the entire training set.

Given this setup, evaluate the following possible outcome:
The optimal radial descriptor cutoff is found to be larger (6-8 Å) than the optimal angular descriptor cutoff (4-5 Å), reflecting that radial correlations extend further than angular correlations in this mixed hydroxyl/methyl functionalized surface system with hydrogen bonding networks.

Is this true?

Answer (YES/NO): NO